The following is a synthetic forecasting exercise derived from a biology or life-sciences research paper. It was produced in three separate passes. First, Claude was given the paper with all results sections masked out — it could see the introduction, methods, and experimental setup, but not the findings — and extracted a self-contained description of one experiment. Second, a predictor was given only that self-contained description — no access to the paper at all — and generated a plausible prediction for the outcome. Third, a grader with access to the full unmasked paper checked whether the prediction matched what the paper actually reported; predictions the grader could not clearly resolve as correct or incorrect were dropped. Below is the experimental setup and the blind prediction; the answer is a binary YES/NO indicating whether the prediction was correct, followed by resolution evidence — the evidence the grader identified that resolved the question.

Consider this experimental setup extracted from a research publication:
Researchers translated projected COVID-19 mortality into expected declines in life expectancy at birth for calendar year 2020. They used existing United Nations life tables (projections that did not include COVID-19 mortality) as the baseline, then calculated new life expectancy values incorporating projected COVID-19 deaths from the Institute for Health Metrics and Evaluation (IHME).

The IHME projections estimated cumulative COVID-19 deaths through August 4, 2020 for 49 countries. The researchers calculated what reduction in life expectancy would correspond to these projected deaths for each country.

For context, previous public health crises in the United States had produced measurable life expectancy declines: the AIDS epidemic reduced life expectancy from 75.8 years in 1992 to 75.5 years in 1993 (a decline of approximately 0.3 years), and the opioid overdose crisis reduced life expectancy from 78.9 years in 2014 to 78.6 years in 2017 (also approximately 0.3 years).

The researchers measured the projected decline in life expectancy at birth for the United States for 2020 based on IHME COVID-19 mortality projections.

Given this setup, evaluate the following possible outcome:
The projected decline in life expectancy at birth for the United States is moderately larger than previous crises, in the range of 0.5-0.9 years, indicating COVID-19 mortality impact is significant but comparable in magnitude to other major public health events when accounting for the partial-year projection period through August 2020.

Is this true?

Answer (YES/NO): NO